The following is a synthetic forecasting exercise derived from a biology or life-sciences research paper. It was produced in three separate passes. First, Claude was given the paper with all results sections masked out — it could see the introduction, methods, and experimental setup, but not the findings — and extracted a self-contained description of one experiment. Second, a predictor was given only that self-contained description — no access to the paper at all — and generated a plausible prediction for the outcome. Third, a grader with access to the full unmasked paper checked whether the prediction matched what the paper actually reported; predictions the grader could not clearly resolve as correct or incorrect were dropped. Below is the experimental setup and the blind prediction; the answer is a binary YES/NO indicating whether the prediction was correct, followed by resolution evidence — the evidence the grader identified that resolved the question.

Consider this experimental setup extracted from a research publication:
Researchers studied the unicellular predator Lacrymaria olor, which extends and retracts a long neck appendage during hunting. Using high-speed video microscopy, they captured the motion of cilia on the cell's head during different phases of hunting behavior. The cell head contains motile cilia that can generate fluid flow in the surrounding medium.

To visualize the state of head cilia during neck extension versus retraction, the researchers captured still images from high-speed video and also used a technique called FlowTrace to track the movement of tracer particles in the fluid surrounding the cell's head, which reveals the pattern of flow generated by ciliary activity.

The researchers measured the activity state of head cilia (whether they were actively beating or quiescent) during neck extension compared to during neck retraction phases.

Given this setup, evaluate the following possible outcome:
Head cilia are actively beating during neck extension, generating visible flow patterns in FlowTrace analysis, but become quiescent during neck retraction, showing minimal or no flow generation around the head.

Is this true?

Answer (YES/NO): YES